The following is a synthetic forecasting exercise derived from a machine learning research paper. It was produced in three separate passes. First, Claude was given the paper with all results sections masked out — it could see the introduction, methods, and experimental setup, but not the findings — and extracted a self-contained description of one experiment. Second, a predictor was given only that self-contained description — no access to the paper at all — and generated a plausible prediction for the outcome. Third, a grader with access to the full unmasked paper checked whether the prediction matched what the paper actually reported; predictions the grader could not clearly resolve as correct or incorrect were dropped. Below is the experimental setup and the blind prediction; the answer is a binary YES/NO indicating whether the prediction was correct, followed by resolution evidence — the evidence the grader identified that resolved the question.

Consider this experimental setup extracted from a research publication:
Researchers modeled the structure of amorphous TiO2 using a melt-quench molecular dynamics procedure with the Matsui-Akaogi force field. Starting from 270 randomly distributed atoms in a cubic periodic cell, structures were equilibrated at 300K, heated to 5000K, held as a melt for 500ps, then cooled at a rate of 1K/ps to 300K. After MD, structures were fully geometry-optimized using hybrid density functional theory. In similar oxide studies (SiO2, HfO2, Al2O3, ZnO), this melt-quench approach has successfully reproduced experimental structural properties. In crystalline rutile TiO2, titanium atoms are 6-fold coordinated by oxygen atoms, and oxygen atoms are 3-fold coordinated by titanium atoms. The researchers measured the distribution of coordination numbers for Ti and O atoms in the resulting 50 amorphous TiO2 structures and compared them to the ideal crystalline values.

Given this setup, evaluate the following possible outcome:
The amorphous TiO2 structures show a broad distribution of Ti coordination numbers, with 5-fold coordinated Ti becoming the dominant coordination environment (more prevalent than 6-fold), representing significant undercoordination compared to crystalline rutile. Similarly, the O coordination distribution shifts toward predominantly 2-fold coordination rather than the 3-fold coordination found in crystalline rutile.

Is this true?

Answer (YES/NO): NO